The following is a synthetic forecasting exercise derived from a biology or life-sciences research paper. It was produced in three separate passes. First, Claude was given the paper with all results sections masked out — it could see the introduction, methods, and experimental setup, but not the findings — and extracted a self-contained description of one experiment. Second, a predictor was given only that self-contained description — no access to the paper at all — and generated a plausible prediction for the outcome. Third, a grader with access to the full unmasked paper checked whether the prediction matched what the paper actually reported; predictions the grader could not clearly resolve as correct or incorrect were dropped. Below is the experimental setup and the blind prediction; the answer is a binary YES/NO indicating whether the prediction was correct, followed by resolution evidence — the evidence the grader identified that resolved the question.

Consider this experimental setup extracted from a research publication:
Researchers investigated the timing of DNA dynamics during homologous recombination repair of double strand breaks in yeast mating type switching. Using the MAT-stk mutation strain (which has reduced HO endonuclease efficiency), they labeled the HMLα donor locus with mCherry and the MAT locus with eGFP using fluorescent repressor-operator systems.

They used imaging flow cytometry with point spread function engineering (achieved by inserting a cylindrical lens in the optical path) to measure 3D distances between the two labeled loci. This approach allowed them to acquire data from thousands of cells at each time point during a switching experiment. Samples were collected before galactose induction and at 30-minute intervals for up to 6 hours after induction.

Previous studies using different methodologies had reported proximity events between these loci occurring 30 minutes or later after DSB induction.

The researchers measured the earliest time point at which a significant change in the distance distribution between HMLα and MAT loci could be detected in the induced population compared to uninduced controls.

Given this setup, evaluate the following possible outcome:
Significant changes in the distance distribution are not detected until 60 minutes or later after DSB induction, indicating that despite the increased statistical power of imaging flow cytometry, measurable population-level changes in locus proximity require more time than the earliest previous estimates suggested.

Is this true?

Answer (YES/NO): NO